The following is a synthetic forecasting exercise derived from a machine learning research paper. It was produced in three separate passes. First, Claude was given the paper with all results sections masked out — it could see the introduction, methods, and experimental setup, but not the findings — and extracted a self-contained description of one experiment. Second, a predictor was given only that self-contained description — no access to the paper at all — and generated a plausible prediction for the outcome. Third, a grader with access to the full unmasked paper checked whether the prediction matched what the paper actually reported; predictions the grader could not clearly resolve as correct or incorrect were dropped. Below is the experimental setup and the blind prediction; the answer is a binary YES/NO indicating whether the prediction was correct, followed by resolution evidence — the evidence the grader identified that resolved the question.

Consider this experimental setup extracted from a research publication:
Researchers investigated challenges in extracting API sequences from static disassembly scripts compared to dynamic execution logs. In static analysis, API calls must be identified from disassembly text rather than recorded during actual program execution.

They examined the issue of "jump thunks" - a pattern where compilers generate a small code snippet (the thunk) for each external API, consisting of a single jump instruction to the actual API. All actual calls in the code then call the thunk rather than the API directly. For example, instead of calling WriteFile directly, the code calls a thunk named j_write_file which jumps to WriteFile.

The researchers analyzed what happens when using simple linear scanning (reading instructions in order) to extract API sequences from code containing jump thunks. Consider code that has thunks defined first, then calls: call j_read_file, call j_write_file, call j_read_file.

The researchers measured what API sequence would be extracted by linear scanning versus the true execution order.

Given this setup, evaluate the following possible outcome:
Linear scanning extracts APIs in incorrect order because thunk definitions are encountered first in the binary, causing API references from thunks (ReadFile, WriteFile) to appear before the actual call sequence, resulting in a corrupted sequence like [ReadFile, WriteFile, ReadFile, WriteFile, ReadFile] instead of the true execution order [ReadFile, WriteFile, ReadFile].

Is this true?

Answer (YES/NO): NO